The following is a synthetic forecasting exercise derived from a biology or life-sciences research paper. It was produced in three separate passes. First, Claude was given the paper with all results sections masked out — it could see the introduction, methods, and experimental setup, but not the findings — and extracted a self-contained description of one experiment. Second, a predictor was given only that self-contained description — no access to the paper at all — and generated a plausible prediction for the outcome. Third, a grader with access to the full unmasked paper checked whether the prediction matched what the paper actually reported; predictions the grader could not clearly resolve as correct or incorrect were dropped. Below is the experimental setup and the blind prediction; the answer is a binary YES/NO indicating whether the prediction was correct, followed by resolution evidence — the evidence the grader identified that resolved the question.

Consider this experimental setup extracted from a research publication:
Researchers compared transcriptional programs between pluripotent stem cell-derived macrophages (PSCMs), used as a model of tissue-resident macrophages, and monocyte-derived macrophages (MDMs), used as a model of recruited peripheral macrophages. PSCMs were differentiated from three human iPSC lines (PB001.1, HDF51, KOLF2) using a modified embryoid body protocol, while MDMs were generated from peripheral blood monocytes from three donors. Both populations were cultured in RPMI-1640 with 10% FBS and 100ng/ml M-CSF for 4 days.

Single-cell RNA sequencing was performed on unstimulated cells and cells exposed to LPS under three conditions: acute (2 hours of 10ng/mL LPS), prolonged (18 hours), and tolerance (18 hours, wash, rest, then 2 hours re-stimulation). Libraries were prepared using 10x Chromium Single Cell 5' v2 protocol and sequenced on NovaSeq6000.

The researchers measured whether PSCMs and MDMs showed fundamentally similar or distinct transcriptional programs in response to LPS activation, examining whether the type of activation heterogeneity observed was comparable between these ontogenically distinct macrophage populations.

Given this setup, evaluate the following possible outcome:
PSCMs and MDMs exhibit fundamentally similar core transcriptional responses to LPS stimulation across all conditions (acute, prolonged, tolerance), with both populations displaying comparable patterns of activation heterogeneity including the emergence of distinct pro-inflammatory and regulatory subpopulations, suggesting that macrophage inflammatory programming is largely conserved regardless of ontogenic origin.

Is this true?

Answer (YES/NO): NO